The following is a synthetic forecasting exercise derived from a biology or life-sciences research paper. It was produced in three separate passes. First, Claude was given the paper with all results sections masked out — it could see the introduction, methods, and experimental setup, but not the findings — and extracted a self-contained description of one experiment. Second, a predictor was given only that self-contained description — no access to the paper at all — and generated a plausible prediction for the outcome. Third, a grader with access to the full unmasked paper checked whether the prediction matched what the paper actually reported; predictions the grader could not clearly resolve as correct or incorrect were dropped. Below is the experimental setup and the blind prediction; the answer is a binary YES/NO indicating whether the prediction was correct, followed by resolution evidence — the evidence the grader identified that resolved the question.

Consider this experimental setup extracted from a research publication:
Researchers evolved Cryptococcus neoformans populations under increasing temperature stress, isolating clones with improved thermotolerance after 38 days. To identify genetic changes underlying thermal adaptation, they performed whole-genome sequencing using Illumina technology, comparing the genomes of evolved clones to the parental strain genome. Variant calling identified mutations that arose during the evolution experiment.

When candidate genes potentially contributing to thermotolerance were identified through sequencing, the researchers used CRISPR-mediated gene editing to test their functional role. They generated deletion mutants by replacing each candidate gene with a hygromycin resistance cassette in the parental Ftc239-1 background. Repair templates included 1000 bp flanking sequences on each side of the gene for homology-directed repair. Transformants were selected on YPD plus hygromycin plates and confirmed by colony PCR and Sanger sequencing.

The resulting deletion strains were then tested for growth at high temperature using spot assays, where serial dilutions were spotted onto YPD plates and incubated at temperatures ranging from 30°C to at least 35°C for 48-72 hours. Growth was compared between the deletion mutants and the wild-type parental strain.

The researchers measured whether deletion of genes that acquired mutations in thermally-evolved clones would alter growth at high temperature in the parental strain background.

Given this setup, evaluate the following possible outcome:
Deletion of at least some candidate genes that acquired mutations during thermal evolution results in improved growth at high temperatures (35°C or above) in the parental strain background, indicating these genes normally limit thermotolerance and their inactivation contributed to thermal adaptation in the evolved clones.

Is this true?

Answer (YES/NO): YES